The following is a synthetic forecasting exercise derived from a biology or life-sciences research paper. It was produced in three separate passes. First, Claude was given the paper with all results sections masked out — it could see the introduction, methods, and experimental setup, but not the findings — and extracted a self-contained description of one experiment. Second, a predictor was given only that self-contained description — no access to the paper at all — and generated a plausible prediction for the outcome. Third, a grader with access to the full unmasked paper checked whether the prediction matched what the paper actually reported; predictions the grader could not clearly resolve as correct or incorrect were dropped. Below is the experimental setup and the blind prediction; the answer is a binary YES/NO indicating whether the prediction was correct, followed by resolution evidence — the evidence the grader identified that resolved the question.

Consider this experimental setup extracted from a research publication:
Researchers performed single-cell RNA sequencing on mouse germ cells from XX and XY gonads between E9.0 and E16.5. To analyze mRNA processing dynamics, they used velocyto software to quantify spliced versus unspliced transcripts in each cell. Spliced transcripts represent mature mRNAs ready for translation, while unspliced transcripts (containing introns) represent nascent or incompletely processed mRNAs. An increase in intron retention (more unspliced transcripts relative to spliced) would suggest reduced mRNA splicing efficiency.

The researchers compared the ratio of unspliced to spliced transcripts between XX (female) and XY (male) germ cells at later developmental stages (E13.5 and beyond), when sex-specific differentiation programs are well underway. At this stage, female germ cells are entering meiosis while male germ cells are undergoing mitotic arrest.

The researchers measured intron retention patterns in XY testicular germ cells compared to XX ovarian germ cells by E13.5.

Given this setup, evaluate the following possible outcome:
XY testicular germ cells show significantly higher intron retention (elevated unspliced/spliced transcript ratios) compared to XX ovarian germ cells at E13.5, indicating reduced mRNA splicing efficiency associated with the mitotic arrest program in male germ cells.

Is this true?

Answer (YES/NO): YES